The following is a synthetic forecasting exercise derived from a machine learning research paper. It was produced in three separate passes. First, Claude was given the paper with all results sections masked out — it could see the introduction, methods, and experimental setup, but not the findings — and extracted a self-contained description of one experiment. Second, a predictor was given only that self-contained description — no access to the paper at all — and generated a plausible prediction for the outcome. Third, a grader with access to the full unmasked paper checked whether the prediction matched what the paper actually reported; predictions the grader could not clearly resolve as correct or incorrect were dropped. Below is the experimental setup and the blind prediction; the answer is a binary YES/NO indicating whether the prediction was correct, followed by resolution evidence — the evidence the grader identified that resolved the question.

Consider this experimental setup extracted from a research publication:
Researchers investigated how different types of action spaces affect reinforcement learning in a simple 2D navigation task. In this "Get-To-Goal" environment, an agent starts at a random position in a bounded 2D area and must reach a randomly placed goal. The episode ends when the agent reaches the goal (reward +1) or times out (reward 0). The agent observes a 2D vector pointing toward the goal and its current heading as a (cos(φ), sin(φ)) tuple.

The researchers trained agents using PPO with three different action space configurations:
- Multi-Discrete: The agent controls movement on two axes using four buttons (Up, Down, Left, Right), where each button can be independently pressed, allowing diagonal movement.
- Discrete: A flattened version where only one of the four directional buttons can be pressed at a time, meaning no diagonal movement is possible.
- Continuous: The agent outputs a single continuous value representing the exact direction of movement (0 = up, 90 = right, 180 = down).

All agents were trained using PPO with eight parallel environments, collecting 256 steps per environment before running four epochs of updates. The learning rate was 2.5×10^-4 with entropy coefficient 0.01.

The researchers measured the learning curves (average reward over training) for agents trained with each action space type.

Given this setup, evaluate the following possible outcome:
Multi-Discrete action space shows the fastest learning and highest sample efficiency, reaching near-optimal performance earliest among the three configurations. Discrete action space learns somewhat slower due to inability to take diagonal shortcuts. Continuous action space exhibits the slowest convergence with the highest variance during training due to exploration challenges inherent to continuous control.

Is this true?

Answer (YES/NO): YES